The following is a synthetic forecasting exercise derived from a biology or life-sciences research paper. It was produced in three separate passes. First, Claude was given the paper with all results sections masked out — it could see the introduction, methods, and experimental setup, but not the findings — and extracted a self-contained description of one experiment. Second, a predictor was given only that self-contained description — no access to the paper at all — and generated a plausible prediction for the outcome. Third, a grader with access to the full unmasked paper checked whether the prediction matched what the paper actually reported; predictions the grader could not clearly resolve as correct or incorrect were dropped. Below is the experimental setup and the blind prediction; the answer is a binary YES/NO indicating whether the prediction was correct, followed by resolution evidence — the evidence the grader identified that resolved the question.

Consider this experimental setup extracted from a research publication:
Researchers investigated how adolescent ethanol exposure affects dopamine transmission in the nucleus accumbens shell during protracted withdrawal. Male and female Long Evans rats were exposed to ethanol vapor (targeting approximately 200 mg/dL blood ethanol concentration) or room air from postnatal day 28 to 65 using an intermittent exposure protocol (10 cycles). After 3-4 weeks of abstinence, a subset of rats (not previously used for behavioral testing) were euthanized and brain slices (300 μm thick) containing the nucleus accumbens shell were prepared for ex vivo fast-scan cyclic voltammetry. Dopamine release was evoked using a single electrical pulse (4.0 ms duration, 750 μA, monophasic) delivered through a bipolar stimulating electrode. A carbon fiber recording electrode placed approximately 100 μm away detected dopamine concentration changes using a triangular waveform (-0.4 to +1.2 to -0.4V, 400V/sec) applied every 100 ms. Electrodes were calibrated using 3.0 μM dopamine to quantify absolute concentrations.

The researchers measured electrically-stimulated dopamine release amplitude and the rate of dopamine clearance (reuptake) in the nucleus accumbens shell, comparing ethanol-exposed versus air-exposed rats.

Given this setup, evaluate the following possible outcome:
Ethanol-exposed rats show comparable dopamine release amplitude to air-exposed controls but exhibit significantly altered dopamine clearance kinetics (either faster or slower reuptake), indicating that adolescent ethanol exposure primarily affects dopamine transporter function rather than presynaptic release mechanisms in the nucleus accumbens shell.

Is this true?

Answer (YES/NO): NO